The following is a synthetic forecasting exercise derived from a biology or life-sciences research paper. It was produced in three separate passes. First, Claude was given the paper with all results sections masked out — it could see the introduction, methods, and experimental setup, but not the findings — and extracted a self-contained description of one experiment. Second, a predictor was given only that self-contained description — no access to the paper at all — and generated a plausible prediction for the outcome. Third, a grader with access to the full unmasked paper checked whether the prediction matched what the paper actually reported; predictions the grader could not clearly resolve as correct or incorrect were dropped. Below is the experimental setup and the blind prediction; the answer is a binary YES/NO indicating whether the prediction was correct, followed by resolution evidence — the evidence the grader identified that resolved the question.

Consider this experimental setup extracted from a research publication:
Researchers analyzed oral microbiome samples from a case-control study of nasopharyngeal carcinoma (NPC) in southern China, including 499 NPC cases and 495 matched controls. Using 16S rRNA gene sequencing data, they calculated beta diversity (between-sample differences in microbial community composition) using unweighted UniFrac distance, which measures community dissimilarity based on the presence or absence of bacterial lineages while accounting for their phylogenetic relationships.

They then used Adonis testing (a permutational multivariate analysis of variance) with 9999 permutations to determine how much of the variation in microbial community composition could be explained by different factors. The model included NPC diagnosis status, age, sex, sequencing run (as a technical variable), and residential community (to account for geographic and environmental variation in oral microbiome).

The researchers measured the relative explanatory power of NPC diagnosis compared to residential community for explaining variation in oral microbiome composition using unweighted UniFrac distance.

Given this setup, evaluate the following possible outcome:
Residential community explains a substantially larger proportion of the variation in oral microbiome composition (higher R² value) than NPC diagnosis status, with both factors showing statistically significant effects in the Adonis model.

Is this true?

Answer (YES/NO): NO